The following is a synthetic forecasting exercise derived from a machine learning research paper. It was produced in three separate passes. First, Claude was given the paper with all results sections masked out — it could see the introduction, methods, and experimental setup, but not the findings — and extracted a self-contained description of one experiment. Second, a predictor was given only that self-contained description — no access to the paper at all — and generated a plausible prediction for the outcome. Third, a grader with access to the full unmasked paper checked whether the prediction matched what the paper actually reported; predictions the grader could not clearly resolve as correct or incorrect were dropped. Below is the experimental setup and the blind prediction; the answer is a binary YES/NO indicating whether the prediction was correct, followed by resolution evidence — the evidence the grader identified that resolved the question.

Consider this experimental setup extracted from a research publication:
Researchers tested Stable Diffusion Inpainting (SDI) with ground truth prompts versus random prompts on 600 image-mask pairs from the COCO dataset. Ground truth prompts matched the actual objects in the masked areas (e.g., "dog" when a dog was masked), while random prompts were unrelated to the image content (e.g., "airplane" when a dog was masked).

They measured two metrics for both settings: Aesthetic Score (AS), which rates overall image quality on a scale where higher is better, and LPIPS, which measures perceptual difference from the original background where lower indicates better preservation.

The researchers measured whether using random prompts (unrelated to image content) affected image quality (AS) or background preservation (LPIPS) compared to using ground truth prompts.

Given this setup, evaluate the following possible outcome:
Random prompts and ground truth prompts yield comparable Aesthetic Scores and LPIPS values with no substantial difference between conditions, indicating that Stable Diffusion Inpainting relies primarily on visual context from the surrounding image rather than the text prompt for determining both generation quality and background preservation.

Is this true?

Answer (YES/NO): YES